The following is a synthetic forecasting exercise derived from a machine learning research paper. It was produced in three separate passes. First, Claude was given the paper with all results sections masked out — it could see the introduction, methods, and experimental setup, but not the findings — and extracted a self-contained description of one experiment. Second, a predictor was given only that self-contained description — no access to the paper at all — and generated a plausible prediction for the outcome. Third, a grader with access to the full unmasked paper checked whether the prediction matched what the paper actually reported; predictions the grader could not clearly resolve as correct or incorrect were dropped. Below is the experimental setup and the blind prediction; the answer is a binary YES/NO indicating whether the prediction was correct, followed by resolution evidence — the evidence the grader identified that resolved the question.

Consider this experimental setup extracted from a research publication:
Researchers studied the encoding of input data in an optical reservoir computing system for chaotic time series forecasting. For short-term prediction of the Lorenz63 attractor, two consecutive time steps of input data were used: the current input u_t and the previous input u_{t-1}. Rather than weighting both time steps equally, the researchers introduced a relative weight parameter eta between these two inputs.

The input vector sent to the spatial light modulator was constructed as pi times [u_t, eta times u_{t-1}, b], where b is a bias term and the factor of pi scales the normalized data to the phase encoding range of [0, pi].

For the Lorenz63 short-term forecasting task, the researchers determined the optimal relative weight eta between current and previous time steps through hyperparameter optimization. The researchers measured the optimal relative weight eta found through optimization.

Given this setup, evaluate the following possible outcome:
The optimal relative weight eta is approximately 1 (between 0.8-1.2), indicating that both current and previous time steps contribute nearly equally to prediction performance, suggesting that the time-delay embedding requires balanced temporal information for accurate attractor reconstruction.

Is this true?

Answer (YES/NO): NO